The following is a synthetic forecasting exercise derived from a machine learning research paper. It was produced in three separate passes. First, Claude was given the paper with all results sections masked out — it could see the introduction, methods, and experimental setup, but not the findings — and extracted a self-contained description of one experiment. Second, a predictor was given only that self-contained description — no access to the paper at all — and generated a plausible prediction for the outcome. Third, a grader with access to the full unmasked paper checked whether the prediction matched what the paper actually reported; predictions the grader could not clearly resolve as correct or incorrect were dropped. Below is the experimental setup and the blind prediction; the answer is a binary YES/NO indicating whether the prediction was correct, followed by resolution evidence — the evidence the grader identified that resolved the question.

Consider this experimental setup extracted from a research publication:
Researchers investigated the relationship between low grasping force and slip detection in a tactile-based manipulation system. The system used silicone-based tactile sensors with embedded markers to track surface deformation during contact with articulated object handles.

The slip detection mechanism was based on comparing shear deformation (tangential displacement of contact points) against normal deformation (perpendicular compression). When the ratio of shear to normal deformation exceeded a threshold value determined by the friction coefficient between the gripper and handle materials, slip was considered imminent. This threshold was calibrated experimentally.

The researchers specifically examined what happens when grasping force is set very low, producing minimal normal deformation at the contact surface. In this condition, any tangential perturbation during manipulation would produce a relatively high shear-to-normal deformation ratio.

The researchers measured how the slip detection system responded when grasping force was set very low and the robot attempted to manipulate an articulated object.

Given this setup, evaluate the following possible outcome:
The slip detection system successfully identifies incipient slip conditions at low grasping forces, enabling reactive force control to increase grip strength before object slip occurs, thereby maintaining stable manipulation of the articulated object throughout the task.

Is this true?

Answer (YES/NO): NO